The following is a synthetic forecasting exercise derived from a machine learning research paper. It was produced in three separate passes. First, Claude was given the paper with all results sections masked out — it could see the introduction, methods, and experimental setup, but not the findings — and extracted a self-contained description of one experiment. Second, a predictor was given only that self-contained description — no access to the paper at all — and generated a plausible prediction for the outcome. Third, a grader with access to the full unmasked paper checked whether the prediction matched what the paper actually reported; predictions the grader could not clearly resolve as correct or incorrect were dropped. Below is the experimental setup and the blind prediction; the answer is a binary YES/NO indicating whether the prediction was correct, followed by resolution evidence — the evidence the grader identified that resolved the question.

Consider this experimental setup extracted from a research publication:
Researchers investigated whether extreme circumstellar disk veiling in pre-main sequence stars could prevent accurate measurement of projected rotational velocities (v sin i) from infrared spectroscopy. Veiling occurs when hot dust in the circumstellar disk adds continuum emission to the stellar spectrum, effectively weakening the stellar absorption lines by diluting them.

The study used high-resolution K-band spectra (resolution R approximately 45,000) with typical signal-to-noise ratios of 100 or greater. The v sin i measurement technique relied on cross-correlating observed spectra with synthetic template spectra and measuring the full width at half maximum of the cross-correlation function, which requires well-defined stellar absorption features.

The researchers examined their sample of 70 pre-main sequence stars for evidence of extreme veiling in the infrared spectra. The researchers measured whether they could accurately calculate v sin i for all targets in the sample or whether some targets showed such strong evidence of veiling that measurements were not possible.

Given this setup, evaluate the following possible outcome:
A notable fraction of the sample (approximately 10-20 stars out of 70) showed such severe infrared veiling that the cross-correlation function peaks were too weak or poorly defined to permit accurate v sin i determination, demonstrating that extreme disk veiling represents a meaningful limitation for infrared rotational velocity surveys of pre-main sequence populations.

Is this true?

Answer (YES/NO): NO